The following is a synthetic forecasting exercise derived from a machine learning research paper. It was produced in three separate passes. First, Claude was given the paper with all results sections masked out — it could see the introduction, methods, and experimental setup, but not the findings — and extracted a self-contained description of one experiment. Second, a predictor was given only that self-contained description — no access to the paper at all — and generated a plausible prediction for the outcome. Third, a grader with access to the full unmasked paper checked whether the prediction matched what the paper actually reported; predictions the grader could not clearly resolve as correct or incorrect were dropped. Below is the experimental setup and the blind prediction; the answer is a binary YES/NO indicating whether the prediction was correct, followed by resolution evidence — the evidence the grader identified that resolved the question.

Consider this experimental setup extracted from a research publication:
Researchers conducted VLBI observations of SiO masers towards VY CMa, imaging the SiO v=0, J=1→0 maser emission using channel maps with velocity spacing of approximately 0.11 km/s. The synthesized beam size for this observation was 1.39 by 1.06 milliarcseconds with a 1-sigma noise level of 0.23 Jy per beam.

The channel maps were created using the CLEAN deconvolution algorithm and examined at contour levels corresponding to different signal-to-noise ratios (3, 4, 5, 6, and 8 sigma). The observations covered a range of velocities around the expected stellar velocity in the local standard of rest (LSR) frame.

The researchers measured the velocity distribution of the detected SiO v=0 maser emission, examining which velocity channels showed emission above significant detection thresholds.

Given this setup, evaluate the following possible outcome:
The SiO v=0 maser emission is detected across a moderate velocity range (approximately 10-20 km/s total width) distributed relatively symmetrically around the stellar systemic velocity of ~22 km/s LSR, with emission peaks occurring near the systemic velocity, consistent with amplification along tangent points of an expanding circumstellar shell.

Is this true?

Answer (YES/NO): NO